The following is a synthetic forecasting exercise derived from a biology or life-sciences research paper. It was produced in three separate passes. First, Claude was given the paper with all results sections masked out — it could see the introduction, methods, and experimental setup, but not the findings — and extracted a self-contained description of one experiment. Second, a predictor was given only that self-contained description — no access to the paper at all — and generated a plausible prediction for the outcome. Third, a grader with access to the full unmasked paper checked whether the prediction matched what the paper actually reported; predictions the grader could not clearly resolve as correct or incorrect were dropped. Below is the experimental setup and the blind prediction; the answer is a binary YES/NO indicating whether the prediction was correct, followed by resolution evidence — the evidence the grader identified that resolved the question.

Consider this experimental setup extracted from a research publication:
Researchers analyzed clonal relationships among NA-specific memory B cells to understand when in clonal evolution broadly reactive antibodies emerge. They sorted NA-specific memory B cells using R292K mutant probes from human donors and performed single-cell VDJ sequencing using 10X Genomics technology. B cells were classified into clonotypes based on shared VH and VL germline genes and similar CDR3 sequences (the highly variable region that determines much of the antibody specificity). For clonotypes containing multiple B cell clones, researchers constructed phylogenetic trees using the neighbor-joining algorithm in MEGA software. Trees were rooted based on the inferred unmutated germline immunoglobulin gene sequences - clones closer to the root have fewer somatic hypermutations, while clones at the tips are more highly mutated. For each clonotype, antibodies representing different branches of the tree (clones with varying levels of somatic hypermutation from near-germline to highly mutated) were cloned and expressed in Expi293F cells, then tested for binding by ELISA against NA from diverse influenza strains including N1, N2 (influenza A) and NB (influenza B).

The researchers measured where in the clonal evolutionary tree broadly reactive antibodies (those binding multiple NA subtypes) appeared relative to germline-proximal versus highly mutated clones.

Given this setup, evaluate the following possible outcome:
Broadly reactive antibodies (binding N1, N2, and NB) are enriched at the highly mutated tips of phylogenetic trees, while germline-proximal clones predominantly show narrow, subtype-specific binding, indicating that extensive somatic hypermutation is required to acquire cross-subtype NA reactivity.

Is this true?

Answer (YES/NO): NO